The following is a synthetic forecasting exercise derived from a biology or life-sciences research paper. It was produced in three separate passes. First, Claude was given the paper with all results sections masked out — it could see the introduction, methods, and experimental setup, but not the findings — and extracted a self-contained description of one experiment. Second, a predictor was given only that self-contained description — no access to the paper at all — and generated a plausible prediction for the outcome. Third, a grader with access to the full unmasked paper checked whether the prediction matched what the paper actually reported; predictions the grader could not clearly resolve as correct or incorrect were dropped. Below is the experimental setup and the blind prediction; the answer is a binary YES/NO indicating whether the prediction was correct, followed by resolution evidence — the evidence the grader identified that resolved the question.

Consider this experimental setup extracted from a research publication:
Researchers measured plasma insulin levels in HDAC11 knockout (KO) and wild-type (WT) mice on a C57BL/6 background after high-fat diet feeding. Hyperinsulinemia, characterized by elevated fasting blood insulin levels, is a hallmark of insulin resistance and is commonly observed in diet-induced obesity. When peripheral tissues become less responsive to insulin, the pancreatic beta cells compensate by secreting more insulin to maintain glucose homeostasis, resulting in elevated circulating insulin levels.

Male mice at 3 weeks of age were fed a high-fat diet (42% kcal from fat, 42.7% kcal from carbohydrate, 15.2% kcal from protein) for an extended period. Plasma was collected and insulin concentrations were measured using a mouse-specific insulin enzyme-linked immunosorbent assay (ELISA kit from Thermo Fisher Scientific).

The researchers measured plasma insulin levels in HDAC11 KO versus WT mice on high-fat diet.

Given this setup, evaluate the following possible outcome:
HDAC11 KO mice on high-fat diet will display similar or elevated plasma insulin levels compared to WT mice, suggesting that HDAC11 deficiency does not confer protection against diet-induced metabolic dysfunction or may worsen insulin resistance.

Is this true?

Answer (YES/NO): NO